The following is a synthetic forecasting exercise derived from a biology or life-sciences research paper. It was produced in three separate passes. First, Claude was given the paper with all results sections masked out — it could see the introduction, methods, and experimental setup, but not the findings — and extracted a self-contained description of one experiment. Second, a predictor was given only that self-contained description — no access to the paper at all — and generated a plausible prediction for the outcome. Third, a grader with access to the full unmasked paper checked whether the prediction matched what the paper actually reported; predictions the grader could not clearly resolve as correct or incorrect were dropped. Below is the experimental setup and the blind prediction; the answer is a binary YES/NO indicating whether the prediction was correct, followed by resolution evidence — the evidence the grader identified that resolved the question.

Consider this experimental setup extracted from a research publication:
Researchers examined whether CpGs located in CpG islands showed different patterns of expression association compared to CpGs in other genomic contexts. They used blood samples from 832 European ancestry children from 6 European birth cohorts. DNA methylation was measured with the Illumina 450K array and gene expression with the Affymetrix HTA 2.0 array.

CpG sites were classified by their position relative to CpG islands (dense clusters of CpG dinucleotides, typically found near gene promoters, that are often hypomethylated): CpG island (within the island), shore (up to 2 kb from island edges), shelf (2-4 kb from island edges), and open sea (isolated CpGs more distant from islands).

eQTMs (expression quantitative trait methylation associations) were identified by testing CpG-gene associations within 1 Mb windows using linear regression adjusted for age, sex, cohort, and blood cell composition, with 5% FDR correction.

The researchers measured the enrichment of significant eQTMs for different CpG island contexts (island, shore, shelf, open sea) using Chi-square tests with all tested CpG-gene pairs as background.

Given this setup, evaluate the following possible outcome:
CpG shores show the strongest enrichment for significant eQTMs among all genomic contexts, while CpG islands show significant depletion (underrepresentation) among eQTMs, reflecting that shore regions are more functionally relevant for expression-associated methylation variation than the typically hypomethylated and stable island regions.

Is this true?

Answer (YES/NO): YES